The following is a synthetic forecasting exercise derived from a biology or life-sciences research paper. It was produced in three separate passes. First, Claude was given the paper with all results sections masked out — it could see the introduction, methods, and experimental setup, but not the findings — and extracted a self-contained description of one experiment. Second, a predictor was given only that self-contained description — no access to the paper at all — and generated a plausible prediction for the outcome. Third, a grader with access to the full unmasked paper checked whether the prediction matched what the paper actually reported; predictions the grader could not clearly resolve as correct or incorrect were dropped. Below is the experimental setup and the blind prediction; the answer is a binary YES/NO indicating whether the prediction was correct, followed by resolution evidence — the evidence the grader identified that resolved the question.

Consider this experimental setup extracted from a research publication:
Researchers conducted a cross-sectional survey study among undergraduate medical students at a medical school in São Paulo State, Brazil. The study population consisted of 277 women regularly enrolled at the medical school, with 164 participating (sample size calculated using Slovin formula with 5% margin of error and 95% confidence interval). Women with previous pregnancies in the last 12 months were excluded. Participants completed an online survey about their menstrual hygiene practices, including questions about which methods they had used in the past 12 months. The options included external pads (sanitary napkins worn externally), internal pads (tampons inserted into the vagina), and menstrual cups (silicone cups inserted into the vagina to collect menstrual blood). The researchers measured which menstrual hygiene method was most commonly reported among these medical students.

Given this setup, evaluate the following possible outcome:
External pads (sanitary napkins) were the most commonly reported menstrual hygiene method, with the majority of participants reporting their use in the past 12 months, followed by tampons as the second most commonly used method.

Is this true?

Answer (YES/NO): YES